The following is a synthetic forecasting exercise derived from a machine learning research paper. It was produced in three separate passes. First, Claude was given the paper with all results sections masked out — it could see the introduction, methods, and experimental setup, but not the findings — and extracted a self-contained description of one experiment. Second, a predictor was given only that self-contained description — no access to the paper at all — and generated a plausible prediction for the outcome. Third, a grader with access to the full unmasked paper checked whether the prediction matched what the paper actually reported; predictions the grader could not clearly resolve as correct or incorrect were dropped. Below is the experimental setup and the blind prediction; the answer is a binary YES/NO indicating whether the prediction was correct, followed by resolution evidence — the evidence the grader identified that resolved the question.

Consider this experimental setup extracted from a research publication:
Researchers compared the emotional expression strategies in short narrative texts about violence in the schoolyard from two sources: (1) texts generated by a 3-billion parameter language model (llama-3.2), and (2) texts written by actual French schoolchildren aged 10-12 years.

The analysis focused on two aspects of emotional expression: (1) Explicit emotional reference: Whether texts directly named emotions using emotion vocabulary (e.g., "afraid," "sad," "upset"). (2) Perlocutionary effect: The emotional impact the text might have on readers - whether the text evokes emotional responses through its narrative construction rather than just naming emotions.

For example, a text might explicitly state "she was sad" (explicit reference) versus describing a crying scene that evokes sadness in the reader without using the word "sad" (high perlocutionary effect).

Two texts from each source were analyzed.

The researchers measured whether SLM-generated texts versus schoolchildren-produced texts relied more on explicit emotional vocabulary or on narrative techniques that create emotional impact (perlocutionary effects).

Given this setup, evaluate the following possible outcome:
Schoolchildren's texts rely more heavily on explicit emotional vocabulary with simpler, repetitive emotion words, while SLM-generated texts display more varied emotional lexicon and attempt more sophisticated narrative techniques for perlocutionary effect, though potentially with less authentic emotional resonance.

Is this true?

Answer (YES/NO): NO